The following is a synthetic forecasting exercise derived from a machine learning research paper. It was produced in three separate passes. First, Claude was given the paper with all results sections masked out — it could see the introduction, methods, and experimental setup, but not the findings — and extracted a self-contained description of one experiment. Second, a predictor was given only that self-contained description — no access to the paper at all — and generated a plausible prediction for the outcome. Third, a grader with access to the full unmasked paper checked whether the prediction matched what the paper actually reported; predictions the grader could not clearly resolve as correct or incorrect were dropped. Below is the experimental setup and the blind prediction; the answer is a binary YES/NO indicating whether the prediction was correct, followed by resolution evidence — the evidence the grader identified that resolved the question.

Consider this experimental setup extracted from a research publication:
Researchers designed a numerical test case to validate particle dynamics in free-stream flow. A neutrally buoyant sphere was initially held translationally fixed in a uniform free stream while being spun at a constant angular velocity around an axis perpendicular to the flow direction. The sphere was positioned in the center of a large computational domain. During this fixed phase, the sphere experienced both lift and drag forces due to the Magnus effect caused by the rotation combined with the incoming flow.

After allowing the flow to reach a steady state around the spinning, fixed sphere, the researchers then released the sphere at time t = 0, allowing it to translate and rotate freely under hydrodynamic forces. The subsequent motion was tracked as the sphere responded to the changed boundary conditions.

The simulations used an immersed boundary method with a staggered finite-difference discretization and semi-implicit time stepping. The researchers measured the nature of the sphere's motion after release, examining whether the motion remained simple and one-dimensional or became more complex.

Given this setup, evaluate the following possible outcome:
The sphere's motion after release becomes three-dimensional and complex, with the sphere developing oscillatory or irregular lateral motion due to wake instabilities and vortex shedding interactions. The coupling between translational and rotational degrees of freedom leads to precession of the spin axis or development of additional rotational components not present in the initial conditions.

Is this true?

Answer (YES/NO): NO